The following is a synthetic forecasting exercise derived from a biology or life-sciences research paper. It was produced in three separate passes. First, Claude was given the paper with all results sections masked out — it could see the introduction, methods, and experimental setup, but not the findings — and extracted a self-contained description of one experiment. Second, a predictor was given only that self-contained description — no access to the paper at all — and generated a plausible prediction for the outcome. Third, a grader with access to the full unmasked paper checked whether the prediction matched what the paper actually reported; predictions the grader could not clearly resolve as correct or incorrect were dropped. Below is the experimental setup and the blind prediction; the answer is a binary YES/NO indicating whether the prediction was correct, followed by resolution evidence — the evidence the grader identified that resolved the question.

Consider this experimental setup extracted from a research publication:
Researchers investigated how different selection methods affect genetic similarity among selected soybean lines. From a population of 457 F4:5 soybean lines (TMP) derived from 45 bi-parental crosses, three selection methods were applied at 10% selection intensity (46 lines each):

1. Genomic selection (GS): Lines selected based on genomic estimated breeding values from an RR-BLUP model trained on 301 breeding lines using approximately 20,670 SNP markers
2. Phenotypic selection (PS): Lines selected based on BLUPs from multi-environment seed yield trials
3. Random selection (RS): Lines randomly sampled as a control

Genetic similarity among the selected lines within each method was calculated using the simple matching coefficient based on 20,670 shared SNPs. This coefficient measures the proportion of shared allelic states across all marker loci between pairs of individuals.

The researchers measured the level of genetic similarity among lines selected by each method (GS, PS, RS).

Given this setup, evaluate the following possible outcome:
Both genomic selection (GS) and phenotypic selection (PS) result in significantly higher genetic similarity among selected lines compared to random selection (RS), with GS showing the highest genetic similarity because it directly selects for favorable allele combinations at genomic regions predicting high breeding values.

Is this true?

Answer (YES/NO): NO